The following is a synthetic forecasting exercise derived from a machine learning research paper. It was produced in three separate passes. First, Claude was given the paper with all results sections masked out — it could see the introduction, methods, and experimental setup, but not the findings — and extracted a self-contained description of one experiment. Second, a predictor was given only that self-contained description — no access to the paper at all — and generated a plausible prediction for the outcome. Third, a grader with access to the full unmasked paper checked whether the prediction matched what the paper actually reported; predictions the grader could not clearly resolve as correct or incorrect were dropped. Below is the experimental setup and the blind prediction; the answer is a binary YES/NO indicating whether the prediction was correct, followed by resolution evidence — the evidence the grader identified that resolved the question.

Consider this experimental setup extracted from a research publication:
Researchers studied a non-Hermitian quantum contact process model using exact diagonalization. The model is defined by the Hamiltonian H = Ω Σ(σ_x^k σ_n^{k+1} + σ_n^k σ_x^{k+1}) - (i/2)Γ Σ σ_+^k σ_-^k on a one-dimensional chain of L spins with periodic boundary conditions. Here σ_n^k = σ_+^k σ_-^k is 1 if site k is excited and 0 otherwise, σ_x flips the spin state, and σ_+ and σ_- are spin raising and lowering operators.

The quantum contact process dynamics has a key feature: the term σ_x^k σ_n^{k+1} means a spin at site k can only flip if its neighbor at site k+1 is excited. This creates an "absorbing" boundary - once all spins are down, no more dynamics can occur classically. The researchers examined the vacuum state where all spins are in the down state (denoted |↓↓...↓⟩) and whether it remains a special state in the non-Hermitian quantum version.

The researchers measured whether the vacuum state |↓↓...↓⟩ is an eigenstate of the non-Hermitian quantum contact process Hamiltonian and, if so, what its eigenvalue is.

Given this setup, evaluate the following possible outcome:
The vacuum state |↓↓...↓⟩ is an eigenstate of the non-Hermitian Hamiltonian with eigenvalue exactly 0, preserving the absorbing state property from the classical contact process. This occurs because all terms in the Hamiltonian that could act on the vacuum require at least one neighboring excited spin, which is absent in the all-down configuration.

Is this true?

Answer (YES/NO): YES